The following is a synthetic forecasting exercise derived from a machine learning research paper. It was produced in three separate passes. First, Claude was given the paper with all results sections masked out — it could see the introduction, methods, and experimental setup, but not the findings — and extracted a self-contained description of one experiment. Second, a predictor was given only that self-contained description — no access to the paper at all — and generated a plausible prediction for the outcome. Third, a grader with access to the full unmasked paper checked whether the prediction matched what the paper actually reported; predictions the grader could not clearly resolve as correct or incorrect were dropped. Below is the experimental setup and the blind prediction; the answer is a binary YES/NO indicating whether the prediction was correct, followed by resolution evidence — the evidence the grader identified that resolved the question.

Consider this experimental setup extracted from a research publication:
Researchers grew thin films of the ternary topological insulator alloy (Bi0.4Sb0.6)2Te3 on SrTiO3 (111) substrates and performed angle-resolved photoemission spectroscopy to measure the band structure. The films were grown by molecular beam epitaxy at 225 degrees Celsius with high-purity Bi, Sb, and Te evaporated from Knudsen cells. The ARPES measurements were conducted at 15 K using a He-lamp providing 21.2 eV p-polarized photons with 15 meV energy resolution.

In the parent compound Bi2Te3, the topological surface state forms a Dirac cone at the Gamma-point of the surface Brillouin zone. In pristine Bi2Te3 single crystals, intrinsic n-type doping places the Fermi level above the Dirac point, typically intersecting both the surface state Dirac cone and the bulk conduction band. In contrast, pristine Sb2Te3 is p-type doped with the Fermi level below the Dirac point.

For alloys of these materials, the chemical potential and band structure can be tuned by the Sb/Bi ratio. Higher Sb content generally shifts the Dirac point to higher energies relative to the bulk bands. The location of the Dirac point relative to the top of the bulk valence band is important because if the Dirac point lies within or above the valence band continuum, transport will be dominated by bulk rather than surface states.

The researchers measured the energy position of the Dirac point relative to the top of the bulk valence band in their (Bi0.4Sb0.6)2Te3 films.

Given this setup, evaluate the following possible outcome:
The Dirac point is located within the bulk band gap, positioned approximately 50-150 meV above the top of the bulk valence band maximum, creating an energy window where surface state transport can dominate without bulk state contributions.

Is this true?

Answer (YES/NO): YES